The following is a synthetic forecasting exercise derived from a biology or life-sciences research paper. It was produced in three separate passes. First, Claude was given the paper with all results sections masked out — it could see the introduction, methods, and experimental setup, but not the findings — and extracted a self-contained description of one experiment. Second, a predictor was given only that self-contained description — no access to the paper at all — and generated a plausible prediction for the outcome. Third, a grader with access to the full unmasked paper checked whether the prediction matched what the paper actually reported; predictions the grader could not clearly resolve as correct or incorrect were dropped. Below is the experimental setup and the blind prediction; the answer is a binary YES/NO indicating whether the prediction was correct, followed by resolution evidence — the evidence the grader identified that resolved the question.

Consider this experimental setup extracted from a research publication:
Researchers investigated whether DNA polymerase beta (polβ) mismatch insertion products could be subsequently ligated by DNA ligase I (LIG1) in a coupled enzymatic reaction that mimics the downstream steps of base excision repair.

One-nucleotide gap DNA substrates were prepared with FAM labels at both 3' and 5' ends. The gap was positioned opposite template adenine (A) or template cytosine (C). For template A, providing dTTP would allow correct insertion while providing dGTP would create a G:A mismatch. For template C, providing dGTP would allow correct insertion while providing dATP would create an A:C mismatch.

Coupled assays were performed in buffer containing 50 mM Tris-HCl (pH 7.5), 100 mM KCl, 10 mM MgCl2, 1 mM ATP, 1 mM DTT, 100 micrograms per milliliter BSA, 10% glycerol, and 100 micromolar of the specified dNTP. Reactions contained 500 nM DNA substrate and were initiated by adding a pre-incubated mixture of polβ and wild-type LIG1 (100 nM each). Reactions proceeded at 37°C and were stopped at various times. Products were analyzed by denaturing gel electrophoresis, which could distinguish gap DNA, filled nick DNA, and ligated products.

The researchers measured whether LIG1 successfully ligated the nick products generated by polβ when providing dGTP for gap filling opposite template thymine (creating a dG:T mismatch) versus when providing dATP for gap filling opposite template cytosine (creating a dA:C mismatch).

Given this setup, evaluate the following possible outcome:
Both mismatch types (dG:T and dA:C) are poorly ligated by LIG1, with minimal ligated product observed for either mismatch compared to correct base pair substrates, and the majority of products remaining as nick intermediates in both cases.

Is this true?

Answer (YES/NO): NO